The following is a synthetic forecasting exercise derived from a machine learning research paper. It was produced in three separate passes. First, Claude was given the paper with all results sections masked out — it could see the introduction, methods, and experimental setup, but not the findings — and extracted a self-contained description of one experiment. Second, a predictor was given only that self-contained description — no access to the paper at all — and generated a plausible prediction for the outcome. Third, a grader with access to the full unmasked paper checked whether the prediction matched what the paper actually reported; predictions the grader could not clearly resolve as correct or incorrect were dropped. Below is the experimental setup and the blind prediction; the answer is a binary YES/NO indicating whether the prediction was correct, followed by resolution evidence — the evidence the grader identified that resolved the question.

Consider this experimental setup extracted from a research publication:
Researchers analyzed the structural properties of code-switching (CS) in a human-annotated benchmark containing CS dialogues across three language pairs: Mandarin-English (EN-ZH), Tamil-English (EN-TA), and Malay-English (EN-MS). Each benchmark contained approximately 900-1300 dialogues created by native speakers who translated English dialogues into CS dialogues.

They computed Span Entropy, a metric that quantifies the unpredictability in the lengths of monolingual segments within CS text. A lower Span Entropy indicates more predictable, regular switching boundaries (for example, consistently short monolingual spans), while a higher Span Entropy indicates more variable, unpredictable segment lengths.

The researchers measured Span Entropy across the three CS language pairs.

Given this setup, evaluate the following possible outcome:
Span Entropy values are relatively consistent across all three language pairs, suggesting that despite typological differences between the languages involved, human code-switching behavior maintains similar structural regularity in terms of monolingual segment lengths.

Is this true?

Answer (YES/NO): NO